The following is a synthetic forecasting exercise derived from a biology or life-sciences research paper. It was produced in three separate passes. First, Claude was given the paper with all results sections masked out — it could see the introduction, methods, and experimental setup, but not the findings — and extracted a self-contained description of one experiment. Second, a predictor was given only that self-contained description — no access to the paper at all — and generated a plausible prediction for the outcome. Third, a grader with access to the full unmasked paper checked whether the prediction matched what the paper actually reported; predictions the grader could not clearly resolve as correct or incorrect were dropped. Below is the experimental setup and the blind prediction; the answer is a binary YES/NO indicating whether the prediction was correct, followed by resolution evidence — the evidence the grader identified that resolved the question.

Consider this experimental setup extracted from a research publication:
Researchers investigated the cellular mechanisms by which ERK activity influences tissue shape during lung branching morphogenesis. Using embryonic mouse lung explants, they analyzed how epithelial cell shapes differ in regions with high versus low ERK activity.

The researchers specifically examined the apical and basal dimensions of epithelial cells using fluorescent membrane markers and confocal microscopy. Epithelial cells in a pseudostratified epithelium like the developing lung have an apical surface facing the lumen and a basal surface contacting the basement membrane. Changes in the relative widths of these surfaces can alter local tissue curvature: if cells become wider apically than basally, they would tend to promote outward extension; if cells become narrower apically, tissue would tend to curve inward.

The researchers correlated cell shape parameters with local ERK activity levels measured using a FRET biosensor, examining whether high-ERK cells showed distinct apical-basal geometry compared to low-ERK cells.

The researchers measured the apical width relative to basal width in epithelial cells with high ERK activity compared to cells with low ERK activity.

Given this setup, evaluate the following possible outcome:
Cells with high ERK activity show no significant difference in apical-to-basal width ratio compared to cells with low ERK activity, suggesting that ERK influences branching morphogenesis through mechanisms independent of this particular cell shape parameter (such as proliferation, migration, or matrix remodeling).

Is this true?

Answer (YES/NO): NO